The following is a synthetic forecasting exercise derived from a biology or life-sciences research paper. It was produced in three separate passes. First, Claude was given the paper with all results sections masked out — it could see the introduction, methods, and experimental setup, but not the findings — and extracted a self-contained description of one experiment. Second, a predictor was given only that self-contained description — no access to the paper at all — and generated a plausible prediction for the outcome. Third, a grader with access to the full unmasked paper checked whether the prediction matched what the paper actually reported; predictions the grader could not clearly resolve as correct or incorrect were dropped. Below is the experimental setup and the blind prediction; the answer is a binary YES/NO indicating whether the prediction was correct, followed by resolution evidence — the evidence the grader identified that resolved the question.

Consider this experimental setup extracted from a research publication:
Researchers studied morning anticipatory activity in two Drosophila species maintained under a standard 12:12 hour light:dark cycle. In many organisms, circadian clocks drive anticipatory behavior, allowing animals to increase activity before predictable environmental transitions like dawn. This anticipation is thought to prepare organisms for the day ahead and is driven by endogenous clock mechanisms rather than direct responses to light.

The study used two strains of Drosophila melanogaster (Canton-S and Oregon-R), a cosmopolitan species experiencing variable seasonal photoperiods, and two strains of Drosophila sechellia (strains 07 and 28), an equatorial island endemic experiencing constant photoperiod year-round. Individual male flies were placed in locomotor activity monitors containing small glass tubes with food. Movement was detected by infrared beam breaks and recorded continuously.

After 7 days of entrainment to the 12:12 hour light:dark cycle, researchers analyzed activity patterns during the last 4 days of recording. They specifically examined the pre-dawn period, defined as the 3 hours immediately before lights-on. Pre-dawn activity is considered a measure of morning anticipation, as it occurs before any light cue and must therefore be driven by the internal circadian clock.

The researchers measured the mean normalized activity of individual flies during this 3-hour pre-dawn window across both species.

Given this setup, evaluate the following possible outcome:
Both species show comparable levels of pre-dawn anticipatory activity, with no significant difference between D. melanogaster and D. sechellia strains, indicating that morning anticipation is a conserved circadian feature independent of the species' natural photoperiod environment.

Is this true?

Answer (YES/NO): NO